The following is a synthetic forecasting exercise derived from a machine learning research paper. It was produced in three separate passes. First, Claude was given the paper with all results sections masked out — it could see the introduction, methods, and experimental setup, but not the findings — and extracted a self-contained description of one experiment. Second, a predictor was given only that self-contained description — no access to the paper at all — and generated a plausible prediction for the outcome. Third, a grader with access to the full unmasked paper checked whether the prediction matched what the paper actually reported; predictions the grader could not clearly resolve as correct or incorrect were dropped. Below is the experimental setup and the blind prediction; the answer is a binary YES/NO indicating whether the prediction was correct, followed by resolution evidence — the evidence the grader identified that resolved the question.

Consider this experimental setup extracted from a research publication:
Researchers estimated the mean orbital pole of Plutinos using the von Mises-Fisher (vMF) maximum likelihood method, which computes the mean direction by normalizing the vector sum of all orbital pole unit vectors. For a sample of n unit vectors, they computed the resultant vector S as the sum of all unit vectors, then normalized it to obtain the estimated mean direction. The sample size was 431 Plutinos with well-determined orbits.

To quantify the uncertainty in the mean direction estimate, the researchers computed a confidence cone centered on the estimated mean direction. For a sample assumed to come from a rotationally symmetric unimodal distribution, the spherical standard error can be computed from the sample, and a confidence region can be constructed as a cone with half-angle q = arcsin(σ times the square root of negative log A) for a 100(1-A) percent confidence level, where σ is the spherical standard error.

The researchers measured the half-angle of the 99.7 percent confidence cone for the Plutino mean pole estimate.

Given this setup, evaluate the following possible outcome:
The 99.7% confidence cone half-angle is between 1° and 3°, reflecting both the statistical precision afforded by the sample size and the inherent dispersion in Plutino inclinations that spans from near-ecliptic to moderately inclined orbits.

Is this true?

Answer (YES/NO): YES